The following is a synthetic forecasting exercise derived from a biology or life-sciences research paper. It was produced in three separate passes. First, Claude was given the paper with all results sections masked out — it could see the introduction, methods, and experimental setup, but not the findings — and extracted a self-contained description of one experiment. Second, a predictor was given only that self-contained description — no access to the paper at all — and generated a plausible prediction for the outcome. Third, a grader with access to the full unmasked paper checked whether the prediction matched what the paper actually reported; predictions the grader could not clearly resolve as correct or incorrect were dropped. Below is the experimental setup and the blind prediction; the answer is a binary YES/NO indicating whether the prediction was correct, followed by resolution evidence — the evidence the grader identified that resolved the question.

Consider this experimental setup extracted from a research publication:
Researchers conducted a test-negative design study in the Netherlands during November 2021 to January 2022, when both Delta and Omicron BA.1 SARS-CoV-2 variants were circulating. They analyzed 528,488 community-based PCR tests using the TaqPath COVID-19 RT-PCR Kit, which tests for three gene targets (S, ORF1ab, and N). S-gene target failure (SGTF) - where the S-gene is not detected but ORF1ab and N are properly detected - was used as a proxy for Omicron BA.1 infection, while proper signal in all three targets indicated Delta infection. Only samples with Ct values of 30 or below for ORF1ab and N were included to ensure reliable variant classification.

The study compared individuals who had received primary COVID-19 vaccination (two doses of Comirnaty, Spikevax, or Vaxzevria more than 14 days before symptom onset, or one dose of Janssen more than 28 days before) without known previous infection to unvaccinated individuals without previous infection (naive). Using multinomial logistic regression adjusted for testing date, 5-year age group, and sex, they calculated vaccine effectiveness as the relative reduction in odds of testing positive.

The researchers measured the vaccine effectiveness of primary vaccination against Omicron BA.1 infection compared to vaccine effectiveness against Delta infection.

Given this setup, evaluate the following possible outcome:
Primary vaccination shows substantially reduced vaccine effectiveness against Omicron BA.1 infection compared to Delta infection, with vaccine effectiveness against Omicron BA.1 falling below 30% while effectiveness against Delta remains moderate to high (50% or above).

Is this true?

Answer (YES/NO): NO